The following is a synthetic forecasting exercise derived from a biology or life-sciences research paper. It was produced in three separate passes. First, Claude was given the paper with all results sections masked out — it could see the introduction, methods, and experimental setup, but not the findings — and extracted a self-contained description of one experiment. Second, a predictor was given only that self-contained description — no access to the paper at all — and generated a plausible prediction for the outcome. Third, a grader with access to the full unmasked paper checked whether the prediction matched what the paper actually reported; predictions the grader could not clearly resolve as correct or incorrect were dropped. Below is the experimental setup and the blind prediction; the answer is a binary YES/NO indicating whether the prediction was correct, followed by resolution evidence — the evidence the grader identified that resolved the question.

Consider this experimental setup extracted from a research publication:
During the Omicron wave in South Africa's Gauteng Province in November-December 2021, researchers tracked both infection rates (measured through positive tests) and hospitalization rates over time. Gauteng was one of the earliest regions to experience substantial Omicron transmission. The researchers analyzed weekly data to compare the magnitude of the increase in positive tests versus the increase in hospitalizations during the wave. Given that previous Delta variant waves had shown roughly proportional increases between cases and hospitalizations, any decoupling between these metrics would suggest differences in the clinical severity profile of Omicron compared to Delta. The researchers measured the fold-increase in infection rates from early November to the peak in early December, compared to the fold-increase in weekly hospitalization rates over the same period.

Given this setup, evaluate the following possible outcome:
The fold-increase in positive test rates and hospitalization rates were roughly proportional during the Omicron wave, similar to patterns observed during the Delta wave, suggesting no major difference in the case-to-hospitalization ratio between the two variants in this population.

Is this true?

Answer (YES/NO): NO